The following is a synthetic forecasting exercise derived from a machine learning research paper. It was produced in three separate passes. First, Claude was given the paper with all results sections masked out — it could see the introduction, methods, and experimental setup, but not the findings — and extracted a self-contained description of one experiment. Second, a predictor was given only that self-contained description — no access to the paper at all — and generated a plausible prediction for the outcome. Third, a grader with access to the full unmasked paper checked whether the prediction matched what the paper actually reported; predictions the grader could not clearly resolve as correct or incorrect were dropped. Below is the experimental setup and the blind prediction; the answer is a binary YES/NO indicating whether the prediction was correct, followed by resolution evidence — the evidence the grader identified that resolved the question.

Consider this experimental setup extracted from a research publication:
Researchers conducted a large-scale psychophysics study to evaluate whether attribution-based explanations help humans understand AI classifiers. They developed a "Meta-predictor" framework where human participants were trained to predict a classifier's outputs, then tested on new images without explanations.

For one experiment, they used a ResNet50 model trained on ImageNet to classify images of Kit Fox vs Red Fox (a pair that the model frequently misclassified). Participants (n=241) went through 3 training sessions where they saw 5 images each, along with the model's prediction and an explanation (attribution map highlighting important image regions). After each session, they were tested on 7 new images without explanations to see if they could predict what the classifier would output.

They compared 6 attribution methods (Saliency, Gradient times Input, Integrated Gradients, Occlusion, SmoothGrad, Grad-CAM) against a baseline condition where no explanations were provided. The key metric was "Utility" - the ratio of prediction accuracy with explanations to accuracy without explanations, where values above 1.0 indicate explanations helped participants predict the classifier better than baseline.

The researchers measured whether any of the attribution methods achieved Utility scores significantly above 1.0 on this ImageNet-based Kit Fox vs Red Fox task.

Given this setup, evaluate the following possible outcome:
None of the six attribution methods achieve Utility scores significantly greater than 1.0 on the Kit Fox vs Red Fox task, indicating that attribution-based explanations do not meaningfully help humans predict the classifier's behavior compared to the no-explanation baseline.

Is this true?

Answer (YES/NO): YES